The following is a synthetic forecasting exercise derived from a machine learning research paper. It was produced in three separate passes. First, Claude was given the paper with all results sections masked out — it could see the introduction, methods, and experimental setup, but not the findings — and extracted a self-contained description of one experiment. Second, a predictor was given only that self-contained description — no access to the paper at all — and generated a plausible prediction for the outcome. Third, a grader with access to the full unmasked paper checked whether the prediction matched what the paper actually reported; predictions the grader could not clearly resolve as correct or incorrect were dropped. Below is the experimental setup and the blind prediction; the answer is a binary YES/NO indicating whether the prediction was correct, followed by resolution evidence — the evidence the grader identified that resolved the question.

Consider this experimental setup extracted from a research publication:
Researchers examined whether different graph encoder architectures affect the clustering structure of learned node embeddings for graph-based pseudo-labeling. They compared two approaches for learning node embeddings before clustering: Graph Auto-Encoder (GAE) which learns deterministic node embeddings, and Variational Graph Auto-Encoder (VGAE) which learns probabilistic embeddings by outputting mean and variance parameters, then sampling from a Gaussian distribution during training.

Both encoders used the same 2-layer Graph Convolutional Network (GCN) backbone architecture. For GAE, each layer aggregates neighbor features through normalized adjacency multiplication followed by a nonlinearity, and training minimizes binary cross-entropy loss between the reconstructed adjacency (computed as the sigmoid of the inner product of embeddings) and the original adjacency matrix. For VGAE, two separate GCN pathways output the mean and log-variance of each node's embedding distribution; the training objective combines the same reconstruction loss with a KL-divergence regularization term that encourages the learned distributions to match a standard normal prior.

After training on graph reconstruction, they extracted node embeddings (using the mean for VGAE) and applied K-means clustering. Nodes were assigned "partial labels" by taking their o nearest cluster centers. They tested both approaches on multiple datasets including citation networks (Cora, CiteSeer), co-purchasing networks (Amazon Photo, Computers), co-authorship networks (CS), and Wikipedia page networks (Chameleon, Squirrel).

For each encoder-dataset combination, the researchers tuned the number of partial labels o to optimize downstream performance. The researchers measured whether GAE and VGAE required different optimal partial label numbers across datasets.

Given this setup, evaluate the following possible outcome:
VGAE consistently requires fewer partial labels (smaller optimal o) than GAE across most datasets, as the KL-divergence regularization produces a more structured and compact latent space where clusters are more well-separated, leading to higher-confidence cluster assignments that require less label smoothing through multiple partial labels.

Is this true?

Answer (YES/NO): NO